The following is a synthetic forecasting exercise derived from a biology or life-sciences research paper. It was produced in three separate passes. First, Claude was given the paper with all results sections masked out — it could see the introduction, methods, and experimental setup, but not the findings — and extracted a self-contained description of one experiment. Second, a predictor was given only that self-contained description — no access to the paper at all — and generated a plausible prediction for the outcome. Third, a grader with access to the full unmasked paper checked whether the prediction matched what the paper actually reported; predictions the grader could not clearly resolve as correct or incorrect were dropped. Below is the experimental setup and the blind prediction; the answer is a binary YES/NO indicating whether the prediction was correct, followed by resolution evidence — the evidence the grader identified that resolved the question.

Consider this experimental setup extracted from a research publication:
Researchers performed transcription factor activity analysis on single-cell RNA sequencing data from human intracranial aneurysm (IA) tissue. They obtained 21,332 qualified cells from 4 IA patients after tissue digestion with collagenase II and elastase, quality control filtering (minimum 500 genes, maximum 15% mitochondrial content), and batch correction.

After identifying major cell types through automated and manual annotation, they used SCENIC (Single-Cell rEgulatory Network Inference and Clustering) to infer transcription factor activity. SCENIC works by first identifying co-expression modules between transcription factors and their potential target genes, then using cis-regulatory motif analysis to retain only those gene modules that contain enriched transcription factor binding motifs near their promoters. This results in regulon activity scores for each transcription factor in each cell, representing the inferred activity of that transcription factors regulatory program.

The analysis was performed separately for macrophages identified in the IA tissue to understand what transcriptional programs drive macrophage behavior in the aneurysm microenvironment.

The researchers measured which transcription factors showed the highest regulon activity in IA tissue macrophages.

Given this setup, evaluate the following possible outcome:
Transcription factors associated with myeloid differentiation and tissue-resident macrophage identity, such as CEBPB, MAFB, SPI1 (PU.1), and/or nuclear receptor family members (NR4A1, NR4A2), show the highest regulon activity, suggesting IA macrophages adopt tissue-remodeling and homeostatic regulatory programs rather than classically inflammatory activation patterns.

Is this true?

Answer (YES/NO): NO